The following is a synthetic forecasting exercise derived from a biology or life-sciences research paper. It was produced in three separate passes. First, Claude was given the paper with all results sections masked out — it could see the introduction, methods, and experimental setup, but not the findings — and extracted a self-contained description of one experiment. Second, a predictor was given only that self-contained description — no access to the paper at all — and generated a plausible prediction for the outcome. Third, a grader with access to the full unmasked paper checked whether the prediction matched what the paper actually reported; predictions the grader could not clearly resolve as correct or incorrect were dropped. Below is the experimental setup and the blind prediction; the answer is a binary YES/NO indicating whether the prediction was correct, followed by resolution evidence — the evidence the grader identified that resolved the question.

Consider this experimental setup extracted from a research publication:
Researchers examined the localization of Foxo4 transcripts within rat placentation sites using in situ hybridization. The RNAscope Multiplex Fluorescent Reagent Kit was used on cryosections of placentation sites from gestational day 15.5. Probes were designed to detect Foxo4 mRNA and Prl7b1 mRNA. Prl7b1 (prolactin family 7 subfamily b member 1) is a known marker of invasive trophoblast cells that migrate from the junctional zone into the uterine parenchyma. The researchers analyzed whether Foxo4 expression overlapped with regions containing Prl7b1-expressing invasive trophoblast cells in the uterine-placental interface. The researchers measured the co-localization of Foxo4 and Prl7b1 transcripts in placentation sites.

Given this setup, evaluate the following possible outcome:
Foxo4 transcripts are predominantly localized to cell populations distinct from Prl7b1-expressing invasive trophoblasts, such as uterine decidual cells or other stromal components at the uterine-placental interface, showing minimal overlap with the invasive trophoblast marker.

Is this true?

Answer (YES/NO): NO